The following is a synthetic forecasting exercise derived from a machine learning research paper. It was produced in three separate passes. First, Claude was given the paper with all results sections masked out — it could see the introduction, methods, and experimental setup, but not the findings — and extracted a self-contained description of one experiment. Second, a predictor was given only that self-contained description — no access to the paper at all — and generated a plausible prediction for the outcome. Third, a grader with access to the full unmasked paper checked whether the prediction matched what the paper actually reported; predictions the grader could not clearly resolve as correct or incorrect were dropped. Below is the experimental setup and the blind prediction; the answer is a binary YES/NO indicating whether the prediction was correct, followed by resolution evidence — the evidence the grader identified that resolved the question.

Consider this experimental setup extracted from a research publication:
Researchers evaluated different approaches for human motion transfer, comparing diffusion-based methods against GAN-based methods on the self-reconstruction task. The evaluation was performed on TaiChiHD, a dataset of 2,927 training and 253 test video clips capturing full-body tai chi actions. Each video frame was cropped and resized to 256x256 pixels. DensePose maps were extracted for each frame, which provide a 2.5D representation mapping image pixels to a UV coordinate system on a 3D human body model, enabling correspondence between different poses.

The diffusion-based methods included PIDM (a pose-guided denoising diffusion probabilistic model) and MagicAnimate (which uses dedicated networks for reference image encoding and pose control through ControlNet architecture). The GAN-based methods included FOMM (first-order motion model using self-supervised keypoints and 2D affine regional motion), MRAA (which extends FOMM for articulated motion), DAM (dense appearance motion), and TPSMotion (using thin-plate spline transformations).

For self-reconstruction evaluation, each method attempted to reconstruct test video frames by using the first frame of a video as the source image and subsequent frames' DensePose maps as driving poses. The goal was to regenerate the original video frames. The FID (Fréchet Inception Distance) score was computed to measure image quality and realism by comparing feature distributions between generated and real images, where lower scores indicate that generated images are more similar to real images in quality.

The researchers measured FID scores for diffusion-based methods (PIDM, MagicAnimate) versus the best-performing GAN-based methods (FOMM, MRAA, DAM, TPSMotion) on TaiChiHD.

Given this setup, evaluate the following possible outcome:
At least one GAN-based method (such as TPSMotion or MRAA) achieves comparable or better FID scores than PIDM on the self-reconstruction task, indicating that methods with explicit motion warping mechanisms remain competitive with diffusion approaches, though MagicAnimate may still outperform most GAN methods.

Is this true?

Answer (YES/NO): NO